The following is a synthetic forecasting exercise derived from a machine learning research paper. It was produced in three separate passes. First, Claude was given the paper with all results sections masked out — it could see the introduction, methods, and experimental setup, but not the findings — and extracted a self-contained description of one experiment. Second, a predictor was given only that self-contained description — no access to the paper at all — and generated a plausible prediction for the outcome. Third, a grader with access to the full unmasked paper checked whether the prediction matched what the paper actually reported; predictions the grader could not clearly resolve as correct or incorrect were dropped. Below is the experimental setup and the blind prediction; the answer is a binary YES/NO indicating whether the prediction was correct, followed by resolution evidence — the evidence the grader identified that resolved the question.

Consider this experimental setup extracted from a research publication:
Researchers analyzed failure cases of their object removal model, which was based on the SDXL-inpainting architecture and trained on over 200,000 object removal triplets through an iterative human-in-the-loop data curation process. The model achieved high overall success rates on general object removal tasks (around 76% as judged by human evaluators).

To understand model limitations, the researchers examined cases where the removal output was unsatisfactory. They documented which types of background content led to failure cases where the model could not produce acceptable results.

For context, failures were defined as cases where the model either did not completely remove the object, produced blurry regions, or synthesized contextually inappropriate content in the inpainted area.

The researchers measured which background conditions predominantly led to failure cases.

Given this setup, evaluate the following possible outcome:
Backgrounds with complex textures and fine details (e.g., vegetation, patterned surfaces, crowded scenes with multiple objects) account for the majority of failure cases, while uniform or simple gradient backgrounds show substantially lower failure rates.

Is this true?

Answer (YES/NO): NO